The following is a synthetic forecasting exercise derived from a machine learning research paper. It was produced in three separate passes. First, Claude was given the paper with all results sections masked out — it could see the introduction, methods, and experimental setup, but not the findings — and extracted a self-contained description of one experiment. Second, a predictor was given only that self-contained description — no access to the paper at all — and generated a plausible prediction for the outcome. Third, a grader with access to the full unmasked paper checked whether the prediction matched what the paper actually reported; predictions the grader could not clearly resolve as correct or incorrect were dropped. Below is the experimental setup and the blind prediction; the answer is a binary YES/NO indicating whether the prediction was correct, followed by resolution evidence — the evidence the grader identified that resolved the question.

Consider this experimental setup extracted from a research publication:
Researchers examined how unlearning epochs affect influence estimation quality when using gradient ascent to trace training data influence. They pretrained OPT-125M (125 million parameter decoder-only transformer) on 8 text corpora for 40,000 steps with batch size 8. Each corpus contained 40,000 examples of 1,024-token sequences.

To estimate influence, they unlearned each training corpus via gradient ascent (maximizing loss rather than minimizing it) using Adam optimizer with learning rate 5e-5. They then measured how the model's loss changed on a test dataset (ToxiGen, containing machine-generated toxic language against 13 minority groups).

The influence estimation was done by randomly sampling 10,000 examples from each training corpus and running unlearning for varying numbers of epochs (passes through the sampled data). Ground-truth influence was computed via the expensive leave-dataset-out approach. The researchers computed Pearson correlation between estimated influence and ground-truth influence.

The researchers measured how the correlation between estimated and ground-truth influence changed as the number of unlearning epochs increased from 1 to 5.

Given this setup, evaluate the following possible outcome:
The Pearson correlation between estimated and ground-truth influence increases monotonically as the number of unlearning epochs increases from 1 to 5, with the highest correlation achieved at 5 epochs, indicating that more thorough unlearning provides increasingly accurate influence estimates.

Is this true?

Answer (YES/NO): NO